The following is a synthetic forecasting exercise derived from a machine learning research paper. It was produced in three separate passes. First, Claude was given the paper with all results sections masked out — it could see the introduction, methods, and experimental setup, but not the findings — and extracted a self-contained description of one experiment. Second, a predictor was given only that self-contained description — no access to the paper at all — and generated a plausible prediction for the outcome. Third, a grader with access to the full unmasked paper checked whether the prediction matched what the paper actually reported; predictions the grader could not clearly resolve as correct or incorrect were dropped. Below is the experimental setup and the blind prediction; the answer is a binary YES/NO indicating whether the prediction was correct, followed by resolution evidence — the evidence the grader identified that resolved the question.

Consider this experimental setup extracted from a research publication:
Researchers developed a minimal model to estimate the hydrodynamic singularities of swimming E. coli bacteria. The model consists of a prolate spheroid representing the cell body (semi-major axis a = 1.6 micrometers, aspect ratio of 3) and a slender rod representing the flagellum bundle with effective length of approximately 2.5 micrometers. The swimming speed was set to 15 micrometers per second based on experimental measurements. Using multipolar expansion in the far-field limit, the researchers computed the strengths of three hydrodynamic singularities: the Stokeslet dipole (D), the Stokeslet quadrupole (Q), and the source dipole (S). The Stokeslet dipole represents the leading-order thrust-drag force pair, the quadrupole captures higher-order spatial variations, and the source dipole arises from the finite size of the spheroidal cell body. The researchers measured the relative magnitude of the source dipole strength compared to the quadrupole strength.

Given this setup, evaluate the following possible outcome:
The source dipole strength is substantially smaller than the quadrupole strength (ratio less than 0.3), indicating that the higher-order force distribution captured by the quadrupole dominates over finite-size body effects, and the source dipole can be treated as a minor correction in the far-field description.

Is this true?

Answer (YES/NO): YES